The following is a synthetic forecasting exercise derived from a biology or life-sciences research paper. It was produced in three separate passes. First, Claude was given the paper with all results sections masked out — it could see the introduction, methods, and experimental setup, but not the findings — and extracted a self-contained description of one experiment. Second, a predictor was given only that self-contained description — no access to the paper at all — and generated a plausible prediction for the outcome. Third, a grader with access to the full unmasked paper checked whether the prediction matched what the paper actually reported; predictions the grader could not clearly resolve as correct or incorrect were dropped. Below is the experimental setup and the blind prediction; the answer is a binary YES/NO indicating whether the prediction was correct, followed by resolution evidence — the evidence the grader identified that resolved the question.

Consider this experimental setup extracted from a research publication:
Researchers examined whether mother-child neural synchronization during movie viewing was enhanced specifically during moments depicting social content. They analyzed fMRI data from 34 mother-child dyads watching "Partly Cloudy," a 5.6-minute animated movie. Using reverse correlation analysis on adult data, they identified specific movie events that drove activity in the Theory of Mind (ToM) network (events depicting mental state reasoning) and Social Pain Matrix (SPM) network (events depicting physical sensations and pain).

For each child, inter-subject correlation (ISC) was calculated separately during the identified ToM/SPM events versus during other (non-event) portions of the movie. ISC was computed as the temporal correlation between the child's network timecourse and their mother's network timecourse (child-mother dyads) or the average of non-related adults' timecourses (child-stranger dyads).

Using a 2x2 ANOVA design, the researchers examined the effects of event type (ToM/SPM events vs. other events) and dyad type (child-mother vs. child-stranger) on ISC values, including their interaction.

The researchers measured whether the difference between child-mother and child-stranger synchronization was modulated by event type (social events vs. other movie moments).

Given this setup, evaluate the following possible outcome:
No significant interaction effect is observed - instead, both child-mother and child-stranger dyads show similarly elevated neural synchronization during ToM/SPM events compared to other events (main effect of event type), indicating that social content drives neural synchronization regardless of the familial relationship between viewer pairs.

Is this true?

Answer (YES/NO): YES